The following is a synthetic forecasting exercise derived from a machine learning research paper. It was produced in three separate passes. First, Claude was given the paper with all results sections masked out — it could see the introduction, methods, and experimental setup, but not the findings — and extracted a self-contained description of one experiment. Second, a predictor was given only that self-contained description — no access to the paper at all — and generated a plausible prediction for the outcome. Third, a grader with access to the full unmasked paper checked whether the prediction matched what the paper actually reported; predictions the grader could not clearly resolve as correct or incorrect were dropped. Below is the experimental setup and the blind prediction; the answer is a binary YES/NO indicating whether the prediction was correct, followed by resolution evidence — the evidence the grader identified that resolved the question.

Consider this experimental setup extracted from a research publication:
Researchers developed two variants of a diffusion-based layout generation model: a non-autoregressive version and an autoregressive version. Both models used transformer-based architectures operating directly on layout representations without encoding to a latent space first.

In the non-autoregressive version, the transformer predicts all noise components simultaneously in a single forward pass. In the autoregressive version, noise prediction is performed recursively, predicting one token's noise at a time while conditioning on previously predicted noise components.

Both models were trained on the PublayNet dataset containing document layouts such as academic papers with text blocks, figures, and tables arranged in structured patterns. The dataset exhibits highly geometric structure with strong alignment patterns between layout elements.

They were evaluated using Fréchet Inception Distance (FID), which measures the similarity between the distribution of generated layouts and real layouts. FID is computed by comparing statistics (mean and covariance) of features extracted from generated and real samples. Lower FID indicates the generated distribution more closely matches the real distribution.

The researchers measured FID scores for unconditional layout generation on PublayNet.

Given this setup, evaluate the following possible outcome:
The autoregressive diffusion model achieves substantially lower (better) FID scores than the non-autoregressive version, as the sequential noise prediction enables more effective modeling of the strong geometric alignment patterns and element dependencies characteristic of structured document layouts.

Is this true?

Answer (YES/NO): NO